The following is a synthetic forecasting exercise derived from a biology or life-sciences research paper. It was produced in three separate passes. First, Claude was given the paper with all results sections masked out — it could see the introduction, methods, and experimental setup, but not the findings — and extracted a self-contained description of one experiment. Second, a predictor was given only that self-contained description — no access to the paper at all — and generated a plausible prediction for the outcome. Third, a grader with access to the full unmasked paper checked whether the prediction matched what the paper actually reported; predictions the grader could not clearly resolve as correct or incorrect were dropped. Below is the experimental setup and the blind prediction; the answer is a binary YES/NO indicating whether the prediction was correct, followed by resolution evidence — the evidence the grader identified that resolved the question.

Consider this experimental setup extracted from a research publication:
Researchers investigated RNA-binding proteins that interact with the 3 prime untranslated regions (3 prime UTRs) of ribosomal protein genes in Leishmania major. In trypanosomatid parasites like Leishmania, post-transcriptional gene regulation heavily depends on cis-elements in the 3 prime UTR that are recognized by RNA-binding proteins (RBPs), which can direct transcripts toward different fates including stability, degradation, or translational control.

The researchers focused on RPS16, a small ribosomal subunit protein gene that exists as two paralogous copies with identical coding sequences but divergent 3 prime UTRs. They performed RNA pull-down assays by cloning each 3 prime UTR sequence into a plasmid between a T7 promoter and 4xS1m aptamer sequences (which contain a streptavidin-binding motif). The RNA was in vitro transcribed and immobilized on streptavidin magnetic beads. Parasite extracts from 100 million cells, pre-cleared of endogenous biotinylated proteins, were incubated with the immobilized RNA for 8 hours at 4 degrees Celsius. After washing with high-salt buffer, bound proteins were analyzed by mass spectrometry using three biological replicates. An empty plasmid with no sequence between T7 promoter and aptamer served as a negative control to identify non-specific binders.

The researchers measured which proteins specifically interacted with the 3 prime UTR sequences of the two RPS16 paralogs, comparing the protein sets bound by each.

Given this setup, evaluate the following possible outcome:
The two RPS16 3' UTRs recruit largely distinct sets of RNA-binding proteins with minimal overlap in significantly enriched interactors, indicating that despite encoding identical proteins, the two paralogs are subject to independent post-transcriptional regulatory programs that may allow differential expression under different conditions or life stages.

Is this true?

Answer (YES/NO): NO